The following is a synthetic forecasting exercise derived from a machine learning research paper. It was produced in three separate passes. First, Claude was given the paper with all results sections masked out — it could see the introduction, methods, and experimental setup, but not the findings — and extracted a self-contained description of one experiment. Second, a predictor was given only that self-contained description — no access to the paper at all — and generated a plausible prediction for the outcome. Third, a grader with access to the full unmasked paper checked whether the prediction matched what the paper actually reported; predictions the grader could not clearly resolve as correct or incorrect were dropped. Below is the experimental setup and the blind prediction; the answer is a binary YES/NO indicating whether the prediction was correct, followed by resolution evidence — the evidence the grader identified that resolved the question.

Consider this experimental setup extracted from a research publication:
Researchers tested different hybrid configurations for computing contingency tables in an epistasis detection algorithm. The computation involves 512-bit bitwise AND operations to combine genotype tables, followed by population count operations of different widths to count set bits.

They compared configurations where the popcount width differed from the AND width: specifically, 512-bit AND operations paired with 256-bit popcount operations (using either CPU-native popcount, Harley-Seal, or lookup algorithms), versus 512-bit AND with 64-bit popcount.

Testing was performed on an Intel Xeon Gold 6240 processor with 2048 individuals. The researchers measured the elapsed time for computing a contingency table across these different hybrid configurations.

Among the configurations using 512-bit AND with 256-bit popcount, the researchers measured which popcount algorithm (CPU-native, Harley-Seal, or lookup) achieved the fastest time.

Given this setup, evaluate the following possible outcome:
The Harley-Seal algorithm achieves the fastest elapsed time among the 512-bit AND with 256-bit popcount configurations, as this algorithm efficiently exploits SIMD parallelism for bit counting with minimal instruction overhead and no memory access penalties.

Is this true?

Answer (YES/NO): NO